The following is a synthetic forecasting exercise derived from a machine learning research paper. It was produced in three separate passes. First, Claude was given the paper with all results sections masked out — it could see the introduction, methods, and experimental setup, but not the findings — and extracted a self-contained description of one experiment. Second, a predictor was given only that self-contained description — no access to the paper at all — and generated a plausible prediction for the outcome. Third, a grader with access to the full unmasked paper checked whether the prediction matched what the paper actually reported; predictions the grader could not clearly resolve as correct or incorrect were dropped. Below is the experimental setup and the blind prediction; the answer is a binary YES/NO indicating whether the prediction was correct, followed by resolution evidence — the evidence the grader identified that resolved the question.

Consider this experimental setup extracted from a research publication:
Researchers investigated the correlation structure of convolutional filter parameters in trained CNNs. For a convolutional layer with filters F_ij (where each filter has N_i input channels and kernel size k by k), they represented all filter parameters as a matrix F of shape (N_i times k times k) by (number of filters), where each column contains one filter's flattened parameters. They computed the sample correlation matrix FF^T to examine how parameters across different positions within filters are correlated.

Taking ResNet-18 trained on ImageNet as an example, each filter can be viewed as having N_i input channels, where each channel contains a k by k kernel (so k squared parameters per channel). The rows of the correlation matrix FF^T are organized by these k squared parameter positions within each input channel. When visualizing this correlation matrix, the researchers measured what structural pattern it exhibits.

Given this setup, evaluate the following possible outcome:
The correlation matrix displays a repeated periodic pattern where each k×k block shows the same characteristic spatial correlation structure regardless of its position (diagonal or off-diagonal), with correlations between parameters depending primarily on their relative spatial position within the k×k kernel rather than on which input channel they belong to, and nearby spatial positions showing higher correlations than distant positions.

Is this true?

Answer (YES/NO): NO